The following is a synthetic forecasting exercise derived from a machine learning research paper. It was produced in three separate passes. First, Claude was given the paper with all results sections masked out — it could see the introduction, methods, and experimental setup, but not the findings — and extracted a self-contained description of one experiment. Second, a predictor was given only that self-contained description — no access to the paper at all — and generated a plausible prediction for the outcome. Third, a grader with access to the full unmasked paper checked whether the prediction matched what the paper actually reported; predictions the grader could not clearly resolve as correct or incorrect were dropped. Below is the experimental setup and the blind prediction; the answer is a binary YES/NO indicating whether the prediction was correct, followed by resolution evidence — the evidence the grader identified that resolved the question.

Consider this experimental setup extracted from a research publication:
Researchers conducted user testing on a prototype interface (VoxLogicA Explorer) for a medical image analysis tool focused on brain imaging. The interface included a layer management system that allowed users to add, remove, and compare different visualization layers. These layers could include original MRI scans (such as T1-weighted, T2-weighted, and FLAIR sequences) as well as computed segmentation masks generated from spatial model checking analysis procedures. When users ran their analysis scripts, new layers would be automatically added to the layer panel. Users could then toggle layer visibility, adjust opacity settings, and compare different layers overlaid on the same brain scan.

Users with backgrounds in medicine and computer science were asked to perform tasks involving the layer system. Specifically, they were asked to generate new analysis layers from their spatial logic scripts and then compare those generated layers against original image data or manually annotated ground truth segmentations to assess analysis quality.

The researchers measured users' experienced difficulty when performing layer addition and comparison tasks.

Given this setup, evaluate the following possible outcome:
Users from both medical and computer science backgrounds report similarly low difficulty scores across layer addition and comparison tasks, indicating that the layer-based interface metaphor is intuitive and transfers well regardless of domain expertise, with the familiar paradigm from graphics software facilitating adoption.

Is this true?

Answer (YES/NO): NO